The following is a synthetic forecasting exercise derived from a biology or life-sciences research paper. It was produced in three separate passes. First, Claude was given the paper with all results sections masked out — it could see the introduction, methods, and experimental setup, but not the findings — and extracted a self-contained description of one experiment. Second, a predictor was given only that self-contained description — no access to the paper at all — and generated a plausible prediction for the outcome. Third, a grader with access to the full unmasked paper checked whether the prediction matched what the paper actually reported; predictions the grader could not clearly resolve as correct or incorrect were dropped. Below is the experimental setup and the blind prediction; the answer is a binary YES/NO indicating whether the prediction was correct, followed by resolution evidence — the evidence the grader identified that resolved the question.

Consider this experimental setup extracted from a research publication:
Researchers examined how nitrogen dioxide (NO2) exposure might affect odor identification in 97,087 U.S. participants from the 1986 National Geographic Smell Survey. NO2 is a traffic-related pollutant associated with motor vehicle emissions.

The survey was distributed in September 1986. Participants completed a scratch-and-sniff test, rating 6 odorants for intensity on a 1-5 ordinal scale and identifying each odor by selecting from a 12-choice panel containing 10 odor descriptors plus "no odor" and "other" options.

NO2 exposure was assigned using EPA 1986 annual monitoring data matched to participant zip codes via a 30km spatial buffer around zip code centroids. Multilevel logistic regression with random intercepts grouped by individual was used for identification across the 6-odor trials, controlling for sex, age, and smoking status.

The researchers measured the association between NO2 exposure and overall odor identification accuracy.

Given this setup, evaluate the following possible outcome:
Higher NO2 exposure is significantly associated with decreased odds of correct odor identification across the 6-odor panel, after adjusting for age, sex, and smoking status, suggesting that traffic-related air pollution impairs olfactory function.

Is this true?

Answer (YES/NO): YES